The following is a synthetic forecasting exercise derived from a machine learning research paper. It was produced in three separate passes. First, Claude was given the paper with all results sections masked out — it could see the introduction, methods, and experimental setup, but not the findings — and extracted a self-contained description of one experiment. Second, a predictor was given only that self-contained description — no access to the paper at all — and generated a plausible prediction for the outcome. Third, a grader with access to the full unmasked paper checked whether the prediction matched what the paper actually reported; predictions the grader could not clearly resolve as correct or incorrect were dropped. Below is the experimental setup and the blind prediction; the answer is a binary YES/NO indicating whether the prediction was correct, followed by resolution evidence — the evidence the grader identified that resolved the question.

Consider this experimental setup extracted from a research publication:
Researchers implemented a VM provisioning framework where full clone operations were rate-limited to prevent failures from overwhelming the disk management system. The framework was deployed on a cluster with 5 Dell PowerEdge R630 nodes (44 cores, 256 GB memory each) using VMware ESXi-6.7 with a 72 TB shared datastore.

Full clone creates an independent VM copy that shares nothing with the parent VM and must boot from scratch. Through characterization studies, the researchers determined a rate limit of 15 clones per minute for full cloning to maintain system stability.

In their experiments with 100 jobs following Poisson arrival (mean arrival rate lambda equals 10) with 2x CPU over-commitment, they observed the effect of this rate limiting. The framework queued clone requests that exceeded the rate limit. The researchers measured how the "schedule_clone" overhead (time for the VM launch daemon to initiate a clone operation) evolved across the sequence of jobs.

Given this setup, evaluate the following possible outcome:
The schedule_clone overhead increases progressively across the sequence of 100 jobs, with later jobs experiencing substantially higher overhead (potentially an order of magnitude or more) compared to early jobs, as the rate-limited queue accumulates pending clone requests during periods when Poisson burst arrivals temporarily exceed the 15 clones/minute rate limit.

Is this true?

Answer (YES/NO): YES